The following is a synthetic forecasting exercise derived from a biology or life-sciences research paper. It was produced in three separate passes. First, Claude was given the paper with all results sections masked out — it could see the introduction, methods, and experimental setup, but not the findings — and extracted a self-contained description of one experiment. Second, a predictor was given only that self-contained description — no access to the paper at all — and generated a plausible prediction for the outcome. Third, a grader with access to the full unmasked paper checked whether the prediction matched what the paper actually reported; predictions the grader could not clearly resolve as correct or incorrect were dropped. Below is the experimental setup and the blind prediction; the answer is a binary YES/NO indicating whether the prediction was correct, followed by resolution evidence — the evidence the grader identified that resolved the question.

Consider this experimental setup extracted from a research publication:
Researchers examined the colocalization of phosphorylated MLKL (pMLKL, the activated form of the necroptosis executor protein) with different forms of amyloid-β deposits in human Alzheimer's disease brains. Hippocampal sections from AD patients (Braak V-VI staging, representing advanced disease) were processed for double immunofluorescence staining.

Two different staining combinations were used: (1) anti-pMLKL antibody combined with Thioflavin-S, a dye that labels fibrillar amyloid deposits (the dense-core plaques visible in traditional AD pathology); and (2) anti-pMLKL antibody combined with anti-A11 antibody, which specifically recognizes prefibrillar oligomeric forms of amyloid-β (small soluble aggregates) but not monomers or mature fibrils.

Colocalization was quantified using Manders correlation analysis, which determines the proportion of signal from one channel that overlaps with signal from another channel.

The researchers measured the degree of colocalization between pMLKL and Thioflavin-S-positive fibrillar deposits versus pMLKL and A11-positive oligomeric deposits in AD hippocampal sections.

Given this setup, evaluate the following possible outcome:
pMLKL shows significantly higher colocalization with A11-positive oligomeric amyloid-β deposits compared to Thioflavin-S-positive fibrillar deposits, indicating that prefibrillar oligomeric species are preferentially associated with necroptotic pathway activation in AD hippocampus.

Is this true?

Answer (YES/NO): YES